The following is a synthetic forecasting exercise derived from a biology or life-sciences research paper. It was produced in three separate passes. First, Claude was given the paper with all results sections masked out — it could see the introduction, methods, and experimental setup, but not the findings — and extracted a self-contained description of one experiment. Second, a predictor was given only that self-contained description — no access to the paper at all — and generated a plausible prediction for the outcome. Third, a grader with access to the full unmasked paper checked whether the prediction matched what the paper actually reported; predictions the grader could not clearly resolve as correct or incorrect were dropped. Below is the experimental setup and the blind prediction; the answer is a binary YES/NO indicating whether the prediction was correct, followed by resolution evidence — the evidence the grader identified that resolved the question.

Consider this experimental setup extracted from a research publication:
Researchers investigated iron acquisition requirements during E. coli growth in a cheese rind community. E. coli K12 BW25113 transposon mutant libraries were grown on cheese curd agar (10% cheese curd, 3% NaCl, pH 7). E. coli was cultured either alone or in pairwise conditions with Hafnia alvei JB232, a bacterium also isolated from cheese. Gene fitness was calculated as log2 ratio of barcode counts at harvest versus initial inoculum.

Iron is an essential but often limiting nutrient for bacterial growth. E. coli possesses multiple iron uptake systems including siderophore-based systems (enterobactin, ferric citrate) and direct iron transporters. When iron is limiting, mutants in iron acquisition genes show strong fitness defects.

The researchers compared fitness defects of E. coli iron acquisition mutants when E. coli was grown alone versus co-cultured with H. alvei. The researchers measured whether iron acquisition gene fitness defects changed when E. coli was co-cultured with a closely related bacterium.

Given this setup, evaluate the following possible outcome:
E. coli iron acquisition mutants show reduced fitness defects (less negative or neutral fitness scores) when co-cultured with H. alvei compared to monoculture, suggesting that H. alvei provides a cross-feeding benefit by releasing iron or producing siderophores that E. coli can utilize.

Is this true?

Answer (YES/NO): NO